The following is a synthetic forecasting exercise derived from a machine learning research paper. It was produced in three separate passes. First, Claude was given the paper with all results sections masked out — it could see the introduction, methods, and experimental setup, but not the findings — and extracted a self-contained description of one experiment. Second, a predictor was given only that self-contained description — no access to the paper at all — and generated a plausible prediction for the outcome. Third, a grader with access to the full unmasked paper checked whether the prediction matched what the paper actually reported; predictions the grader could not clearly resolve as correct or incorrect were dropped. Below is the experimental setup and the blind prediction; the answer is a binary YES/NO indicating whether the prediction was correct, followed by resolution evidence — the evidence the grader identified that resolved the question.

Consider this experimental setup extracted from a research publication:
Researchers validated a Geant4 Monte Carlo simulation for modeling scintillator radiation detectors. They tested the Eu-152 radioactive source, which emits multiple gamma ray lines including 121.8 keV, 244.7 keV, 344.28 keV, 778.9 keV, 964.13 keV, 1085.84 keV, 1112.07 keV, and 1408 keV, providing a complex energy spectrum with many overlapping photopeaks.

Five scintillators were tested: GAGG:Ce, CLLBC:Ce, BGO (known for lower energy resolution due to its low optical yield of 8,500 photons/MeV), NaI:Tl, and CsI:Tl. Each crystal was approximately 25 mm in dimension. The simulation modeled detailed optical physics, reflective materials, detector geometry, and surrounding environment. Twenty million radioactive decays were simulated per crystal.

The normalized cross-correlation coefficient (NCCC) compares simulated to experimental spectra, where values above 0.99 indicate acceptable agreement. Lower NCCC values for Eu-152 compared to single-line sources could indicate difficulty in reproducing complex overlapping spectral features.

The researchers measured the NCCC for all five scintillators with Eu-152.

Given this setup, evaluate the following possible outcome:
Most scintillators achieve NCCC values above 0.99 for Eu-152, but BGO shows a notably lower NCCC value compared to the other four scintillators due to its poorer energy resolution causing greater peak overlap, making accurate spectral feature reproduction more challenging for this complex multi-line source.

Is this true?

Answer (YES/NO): NO